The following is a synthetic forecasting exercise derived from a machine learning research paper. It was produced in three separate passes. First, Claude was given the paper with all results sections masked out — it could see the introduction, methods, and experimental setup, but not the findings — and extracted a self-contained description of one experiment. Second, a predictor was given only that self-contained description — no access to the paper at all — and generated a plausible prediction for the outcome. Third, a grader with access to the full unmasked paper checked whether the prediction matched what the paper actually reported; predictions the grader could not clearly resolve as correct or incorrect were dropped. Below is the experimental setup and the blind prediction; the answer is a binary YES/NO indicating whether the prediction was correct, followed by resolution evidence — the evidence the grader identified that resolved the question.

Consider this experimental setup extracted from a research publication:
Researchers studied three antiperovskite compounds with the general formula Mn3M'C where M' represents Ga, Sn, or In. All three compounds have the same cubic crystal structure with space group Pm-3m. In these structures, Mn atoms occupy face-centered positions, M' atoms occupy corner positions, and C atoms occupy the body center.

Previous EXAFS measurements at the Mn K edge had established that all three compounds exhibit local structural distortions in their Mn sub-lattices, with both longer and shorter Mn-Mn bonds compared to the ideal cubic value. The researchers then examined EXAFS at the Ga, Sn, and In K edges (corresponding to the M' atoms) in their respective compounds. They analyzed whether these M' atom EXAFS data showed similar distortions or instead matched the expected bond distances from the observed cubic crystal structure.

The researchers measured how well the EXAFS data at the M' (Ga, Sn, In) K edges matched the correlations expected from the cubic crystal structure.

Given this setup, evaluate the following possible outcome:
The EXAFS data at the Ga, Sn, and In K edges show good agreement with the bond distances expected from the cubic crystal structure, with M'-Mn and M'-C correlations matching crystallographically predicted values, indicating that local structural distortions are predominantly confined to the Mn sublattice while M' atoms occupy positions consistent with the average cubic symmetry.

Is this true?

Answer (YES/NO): YES